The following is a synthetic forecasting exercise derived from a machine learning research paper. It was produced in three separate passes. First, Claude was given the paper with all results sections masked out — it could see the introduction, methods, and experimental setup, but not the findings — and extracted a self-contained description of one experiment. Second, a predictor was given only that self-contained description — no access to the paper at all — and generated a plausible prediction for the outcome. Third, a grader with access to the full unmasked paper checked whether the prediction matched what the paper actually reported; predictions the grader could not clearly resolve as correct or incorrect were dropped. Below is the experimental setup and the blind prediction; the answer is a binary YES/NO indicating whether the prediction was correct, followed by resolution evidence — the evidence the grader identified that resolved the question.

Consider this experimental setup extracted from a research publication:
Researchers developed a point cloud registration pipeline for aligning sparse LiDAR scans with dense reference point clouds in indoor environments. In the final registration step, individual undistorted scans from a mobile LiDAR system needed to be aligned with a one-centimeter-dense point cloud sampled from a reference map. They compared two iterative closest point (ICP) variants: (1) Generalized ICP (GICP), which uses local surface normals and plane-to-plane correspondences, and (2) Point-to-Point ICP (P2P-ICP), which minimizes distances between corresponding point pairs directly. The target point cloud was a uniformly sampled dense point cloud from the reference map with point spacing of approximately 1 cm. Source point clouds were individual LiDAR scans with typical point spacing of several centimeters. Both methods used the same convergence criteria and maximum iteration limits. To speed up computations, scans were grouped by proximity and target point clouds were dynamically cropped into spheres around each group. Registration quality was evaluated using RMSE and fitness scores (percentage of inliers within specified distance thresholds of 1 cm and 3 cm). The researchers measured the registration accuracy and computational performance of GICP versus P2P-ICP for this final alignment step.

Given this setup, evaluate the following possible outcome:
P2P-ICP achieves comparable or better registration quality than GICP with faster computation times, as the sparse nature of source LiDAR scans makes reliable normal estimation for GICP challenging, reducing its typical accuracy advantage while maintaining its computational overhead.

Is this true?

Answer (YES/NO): YES